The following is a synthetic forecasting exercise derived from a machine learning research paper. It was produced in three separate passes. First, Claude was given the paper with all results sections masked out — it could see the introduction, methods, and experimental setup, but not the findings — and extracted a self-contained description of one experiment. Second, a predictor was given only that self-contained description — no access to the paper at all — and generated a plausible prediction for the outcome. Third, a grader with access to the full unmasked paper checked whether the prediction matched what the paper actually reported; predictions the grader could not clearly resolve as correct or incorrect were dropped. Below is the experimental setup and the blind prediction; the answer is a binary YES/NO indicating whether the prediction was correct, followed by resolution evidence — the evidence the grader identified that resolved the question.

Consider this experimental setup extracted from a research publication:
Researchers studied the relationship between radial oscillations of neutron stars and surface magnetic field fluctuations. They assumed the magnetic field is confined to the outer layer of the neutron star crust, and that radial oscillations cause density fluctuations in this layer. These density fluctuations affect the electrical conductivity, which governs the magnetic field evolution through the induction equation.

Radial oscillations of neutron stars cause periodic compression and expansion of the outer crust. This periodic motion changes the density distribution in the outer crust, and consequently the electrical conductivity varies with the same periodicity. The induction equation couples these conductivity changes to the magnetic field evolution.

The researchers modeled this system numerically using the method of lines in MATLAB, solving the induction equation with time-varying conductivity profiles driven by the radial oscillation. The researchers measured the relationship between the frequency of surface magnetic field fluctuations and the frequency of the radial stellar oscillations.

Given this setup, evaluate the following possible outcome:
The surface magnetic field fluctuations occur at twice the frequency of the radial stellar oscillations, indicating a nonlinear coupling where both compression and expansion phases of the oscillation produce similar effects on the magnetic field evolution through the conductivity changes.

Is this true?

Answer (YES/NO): NO